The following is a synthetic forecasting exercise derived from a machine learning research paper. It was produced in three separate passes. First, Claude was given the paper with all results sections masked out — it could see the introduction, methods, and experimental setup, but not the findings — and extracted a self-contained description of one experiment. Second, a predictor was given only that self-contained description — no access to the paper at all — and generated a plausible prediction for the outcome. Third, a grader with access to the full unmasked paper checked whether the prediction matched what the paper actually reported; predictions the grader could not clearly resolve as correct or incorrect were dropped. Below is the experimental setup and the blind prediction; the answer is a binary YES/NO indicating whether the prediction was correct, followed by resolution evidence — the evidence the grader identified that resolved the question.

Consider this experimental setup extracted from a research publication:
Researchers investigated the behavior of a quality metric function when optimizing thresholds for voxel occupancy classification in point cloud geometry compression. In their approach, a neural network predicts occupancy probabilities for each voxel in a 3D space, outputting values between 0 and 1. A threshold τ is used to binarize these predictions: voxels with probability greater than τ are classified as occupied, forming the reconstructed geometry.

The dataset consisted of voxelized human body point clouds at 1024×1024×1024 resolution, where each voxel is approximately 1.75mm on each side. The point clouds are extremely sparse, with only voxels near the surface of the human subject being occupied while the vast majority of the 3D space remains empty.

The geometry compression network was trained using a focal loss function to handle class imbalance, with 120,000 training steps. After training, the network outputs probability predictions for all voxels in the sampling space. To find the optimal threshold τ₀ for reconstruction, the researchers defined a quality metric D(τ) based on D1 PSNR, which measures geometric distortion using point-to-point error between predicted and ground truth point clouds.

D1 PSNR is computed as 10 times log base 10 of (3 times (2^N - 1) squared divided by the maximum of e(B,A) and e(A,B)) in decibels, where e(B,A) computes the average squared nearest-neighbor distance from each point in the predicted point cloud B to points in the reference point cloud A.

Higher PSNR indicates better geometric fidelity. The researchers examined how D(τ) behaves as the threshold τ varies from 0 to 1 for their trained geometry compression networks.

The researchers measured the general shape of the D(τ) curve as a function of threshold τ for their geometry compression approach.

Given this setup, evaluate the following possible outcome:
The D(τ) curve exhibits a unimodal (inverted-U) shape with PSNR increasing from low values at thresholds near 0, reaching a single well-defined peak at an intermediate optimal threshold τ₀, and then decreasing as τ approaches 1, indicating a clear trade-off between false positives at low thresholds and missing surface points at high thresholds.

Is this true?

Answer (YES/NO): YES